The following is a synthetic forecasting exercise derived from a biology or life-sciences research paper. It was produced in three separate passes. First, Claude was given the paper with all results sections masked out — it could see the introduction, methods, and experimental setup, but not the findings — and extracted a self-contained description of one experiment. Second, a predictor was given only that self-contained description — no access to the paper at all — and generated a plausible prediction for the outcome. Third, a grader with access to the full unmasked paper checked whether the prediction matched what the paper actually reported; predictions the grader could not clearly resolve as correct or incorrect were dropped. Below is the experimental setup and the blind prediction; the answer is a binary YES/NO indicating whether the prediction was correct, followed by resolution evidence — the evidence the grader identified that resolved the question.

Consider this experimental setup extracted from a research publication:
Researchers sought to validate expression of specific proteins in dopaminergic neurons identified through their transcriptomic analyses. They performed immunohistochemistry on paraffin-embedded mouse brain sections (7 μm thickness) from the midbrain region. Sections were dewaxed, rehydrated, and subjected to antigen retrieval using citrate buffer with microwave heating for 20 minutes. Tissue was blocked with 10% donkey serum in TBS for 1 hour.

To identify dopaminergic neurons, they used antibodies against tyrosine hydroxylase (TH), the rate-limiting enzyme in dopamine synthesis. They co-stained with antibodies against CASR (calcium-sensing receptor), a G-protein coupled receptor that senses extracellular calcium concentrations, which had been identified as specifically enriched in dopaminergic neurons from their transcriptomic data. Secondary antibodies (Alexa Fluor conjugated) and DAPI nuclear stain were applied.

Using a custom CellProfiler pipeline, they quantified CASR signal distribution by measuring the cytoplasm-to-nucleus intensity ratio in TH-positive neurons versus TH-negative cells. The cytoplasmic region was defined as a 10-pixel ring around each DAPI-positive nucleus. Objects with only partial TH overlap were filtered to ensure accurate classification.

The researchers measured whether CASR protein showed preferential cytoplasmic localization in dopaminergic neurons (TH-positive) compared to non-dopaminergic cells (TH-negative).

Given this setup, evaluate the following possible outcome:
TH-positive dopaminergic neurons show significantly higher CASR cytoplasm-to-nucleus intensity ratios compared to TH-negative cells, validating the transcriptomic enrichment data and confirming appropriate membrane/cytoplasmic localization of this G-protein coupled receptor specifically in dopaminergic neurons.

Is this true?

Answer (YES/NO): YES